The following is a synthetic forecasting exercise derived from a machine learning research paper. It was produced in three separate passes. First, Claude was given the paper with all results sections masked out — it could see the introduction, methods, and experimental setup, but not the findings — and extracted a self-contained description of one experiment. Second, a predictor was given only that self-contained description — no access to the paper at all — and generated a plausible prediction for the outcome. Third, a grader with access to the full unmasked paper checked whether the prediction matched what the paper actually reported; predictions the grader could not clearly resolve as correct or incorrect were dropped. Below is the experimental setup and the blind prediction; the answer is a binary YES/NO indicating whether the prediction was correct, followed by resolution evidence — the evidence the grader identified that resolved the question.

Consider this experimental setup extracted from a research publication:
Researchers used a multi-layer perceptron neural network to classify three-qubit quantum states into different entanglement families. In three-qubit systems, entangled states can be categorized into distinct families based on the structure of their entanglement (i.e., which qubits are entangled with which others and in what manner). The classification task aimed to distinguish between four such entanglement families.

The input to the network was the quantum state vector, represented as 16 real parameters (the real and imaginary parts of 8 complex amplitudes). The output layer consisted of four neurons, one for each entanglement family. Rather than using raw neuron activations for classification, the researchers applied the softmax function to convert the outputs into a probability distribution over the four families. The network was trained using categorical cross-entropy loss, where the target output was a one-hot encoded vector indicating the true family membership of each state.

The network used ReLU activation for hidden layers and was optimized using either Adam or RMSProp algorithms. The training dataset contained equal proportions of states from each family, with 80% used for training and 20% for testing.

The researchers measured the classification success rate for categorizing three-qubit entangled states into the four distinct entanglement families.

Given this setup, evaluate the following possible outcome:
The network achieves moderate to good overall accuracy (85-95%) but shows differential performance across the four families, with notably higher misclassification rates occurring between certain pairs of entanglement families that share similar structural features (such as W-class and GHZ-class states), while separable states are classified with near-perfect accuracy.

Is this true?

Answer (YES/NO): NO